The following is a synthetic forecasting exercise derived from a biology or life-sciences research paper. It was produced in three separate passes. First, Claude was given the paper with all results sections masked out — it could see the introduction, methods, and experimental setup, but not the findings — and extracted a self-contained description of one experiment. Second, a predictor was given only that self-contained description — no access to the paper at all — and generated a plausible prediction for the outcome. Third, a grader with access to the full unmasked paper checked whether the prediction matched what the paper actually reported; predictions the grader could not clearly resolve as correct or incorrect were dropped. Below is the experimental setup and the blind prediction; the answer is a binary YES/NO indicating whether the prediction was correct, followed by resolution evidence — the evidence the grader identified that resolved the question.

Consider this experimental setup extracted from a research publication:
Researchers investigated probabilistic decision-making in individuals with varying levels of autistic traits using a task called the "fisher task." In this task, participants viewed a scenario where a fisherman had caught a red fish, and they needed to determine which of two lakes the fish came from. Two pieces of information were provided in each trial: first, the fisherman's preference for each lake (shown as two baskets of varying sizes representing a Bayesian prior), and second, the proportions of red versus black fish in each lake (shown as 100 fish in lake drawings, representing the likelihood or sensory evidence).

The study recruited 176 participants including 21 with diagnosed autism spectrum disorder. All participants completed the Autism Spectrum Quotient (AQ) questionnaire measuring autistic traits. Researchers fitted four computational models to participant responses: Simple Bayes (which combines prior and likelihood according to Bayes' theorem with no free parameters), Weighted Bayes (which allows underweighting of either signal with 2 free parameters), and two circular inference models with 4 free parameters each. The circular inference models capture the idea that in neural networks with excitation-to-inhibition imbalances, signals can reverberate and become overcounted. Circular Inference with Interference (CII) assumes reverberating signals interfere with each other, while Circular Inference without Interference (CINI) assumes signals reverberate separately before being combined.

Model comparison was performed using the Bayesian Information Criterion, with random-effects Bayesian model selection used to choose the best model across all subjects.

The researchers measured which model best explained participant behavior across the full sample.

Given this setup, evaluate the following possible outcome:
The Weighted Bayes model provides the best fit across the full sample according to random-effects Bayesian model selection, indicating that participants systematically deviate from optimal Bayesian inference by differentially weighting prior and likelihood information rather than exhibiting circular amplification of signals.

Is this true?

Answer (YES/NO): NO